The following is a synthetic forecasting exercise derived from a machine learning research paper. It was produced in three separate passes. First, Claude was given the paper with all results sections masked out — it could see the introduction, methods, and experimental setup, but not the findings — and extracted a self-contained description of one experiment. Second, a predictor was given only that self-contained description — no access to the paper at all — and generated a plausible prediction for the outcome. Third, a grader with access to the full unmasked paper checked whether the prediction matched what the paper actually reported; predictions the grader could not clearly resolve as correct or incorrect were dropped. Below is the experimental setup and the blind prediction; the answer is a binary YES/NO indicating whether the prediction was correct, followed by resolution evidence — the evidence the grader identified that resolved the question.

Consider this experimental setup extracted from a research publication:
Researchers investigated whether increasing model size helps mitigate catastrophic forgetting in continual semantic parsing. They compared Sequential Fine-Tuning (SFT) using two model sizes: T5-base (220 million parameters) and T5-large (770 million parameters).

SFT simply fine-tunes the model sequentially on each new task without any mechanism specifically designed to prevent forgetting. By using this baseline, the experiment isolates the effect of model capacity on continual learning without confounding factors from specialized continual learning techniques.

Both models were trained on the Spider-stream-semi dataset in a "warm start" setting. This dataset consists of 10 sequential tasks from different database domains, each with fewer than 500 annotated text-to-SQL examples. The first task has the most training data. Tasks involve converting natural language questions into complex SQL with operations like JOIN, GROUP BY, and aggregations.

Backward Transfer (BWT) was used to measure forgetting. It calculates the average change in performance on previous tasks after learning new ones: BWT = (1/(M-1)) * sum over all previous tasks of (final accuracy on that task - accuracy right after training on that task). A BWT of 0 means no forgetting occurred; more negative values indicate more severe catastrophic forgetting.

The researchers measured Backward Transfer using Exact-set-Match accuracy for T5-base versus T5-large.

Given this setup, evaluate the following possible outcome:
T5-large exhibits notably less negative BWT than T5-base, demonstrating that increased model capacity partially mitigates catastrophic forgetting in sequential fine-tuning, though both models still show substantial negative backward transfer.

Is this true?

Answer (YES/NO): NO